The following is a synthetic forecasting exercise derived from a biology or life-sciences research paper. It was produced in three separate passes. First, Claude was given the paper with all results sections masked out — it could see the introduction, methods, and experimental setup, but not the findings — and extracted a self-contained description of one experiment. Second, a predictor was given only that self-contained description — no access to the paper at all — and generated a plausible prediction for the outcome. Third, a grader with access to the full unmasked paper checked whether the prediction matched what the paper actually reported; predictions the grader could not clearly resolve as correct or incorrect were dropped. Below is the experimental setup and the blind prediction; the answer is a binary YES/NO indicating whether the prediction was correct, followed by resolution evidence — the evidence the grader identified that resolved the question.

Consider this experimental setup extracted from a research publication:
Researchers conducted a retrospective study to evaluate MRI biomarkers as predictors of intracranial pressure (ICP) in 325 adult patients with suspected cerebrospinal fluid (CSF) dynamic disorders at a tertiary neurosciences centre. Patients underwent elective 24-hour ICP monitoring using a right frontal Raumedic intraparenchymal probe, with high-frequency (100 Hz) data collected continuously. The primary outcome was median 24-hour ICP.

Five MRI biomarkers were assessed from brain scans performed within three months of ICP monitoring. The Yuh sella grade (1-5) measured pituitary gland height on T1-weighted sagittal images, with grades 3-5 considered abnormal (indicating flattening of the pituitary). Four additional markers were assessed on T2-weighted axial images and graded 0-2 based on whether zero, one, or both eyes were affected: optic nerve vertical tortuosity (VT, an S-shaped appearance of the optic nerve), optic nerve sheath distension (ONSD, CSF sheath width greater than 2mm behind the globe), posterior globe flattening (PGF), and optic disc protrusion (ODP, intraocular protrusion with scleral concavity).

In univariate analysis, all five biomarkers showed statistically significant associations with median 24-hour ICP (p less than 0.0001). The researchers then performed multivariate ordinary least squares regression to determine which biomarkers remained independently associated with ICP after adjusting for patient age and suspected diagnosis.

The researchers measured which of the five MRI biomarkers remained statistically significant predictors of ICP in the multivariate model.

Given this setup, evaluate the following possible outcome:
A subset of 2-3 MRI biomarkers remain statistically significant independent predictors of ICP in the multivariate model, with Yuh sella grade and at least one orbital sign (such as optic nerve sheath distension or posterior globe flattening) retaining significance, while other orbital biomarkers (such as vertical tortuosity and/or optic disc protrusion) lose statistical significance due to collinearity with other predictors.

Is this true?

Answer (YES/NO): NO